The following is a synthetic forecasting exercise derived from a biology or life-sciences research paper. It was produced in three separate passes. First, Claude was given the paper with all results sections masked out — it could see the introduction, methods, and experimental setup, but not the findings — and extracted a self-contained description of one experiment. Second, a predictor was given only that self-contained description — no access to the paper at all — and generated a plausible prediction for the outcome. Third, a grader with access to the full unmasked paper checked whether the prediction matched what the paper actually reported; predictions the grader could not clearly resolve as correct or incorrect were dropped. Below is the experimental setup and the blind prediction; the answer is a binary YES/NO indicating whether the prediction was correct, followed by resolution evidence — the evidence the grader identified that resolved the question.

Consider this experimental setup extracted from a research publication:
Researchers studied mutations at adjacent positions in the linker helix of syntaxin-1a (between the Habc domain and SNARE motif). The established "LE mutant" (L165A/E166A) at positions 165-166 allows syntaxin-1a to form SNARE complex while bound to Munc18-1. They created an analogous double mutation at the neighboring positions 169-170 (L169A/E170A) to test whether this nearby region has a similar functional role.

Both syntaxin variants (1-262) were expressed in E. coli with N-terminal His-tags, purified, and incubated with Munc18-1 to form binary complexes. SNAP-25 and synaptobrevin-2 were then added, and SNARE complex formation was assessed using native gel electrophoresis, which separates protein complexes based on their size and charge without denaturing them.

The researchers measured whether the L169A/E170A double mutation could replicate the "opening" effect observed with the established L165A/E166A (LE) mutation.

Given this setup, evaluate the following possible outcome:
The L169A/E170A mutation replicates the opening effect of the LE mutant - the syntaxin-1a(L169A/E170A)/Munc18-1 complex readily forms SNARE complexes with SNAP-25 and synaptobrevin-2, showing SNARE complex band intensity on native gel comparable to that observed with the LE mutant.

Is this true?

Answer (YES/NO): YES